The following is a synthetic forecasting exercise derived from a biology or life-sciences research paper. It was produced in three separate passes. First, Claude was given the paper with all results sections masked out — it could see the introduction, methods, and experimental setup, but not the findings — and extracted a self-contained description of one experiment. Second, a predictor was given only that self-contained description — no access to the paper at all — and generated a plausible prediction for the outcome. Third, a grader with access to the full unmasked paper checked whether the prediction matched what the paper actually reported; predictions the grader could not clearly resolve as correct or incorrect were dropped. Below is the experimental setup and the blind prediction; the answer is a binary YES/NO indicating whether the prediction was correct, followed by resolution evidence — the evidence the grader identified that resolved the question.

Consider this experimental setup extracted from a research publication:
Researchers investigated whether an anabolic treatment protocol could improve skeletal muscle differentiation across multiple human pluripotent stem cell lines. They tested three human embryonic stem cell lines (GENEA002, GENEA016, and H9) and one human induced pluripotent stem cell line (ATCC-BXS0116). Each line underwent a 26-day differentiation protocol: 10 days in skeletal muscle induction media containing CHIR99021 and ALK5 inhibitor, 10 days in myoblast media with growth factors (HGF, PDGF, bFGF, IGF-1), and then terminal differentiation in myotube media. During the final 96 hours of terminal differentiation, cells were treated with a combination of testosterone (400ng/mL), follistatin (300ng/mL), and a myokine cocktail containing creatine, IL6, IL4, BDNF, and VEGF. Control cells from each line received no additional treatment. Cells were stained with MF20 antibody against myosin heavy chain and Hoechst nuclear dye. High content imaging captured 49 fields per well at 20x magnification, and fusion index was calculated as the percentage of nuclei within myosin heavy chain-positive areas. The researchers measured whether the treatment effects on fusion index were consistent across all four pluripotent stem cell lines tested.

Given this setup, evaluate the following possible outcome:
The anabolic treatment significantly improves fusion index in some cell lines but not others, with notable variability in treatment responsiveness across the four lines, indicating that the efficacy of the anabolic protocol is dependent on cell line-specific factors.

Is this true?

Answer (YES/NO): NO